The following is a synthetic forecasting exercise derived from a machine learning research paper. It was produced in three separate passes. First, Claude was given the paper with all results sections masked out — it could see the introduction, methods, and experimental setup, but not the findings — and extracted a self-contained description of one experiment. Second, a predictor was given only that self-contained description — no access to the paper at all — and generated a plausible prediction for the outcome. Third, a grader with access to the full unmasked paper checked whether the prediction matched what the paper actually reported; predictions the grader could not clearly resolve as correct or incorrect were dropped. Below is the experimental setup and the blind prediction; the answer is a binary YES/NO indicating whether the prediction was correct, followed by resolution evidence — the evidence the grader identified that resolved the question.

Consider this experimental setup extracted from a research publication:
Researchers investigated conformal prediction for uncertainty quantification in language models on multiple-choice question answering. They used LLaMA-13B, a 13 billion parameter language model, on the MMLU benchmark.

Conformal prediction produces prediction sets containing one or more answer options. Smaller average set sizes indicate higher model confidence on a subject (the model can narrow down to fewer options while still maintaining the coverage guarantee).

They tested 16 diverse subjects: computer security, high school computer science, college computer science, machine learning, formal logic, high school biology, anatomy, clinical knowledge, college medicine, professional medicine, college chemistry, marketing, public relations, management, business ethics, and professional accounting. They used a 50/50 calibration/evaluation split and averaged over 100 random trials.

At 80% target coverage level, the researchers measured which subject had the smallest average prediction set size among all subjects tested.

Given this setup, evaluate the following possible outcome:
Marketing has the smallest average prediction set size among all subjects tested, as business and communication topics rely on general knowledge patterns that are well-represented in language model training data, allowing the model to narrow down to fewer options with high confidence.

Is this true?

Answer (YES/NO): YES